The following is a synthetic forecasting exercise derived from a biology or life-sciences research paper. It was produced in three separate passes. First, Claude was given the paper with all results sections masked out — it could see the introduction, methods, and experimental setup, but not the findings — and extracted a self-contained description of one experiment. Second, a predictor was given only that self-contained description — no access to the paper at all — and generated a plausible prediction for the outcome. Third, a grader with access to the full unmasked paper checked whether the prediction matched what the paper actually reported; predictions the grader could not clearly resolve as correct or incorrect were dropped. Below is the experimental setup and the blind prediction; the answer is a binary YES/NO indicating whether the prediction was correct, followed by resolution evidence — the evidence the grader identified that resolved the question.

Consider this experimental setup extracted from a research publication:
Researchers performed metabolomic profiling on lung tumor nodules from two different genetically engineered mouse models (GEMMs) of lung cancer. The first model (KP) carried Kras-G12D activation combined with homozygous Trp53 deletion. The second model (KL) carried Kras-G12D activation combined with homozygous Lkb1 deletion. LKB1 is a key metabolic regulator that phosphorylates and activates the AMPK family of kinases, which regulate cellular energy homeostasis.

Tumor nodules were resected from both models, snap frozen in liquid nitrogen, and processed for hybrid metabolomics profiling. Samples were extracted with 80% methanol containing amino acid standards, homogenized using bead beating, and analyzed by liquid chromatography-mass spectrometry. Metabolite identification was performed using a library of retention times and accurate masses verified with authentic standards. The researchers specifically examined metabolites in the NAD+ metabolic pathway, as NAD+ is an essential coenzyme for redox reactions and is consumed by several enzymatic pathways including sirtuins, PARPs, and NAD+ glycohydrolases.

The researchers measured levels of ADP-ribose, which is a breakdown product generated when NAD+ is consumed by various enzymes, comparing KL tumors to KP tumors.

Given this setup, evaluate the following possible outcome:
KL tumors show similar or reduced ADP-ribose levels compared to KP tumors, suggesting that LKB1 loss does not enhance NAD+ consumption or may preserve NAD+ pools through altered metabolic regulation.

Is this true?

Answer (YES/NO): NO